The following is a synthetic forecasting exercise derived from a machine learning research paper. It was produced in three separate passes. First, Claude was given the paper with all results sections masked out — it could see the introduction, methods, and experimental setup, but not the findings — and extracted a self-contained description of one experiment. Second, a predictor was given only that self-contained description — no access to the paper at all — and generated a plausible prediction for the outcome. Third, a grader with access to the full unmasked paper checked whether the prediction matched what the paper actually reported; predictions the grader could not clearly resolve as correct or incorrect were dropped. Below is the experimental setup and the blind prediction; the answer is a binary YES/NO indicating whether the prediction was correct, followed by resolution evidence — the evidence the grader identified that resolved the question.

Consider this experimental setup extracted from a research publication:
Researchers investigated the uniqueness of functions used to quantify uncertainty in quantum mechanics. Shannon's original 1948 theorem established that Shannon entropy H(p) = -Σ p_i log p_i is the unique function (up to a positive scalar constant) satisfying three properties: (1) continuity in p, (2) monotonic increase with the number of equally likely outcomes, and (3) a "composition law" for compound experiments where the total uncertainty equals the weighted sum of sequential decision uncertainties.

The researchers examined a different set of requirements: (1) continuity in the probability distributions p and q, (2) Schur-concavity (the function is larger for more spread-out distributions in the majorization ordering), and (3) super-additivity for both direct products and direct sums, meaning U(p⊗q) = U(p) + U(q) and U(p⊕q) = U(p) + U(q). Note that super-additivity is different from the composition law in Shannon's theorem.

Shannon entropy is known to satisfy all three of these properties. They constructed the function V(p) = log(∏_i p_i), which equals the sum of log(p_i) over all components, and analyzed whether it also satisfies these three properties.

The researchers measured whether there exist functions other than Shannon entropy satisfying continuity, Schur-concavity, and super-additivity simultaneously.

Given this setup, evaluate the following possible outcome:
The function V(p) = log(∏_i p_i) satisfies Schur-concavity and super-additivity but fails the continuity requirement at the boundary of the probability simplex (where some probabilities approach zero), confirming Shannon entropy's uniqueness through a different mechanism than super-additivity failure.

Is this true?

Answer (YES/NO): NO